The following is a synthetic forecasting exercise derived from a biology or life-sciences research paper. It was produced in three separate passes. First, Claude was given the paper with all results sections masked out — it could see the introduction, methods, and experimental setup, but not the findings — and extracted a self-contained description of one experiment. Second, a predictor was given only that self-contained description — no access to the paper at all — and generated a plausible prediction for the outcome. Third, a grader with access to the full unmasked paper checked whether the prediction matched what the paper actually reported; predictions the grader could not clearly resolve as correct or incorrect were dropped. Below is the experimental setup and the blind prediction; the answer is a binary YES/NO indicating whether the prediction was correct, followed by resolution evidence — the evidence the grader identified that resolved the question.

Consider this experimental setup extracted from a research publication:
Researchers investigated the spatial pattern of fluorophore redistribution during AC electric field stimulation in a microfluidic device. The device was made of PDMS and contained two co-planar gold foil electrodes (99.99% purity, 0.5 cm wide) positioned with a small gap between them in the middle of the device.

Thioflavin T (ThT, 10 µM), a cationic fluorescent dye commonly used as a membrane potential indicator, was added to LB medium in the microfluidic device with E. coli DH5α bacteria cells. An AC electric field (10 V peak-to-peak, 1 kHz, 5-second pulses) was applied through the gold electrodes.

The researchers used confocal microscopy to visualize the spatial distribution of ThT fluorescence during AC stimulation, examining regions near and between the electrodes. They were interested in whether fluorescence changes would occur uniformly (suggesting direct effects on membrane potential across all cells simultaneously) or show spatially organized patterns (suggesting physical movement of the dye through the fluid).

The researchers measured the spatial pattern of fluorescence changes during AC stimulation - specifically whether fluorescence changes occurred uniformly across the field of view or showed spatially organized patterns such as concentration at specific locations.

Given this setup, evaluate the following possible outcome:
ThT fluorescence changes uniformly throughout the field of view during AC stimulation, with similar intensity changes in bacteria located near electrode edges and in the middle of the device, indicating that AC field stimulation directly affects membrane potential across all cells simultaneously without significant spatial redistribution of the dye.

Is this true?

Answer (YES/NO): NO